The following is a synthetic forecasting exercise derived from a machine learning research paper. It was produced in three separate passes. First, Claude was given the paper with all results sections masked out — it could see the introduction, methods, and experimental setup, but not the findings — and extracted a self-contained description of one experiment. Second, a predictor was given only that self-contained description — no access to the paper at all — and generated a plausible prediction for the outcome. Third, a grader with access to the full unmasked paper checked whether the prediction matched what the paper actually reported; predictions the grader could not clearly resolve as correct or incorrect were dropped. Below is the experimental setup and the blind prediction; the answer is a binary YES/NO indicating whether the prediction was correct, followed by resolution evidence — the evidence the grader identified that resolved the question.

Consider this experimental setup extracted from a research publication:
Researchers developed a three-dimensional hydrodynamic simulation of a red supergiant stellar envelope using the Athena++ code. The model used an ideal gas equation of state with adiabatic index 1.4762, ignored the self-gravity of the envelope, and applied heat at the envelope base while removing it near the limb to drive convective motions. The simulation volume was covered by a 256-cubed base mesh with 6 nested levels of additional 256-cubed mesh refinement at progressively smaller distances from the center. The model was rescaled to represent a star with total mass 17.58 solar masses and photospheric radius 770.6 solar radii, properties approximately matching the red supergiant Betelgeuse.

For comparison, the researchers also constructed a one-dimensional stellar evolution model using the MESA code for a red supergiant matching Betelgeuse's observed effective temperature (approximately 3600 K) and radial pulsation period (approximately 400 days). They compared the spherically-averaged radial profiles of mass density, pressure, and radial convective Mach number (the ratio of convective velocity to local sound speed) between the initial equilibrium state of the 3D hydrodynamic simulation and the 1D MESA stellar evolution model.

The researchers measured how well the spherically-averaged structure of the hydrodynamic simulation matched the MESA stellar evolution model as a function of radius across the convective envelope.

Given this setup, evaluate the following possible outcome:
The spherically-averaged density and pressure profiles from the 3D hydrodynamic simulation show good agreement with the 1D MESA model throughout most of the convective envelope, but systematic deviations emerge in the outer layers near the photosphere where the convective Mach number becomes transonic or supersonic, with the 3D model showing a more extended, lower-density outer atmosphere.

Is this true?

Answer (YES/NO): NO